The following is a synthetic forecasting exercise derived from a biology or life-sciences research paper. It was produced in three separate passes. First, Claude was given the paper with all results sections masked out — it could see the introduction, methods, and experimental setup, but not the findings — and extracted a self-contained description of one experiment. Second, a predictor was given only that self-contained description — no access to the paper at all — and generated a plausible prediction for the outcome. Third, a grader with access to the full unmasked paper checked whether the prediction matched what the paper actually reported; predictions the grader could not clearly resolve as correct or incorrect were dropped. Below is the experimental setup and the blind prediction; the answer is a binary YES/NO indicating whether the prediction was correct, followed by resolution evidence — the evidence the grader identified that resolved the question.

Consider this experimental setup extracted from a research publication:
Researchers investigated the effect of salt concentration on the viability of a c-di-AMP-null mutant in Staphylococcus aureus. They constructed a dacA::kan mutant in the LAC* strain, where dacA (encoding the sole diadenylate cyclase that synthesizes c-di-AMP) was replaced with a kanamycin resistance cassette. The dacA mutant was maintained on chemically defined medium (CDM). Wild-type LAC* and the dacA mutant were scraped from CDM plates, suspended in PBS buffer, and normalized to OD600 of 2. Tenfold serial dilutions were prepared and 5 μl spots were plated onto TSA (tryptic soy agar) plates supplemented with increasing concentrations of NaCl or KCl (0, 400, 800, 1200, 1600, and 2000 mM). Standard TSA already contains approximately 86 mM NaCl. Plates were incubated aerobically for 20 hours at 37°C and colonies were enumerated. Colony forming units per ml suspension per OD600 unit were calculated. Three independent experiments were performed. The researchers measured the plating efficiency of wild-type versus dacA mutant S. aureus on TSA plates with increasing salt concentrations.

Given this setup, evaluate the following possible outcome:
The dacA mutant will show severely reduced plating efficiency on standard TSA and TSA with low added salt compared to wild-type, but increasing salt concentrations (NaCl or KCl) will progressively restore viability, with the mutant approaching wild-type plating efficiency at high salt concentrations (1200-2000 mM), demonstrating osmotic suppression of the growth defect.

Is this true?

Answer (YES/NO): NO